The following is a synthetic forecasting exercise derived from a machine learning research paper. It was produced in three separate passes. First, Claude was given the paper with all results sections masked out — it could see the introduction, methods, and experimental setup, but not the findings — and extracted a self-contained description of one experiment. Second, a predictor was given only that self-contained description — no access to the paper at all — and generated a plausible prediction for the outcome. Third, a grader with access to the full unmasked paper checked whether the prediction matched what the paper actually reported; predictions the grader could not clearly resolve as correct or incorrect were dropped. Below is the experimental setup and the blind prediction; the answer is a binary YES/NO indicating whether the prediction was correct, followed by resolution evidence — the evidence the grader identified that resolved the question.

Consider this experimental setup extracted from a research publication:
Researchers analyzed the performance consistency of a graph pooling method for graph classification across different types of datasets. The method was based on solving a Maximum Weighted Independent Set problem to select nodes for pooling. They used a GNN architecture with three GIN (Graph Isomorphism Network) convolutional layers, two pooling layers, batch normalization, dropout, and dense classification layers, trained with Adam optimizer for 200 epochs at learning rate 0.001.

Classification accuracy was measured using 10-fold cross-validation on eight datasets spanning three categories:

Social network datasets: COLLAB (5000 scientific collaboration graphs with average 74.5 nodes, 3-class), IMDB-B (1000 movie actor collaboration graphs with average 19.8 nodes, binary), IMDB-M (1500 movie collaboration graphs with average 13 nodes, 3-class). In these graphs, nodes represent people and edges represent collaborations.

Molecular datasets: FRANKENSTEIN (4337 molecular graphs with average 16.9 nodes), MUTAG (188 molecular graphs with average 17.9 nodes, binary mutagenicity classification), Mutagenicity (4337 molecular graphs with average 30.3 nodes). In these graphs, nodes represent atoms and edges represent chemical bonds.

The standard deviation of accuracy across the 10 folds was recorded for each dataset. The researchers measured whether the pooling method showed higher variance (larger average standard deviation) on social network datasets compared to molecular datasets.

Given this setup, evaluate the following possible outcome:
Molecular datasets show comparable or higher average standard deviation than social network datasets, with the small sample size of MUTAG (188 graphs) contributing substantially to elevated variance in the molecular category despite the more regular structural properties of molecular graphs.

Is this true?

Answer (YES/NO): NO